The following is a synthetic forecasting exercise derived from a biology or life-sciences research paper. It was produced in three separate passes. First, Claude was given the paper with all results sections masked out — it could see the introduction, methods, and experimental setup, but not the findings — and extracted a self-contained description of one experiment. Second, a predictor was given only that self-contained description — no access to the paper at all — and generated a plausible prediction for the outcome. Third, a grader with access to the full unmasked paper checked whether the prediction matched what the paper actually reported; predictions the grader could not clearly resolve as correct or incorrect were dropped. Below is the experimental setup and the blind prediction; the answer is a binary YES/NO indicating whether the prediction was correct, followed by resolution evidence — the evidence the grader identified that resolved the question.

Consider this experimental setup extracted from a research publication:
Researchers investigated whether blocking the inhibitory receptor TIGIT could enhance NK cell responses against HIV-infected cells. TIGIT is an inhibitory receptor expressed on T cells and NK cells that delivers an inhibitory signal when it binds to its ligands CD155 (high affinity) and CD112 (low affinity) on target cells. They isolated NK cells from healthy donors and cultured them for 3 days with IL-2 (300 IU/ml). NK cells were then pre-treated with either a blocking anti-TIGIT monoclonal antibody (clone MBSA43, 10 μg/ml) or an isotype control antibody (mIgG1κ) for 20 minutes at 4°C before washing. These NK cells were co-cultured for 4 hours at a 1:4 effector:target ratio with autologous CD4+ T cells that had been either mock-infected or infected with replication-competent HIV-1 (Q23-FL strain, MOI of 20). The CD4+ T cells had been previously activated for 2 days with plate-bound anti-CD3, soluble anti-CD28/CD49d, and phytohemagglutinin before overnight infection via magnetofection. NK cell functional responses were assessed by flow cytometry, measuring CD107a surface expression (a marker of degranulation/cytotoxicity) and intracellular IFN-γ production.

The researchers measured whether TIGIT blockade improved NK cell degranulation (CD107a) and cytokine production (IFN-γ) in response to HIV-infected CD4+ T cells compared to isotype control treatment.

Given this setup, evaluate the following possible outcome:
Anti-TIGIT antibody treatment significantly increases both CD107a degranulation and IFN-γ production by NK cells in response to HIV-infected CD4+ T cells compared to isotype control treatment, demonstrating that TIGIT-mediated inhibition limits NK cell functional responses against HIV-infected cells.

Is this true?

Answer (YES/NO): NO